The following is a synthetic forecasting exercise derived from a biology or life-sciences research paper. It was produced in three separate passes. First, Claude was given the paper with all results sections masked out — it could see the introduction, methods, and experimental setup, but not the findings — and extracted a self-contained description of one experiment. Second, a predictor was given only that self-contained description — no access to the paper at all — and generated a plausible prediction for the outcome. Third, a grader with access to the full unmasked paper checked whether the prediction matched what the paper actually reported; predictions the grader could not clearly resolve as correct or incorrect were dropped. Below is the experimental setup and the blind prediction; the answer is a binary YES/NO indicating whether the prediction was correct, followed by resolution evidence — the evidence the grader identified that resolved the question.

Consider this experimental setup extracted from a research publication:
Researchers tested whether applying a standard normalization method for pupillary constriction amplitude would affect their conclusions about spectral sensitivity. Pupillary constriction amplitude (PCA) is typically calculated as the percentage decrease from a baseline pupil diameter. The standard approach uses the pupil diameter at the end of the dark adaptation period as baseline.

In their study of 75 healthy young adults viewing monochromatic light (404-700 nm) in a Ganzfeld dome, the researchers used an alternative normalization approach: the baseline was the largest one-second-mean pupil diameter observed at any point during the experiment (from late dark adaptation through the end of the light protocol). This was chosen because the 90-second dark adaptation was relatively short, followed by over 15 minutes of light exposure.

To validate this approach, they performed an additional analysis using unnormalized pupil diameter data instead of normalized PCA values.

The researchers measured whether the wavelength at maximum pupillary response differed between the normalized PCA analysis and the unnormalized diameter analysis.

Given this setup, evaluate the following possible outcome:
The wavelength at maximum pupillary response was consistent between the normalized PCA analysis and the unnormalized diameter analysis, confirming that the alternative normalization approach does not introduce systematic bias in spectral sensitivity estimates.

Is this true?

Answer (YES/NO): YES